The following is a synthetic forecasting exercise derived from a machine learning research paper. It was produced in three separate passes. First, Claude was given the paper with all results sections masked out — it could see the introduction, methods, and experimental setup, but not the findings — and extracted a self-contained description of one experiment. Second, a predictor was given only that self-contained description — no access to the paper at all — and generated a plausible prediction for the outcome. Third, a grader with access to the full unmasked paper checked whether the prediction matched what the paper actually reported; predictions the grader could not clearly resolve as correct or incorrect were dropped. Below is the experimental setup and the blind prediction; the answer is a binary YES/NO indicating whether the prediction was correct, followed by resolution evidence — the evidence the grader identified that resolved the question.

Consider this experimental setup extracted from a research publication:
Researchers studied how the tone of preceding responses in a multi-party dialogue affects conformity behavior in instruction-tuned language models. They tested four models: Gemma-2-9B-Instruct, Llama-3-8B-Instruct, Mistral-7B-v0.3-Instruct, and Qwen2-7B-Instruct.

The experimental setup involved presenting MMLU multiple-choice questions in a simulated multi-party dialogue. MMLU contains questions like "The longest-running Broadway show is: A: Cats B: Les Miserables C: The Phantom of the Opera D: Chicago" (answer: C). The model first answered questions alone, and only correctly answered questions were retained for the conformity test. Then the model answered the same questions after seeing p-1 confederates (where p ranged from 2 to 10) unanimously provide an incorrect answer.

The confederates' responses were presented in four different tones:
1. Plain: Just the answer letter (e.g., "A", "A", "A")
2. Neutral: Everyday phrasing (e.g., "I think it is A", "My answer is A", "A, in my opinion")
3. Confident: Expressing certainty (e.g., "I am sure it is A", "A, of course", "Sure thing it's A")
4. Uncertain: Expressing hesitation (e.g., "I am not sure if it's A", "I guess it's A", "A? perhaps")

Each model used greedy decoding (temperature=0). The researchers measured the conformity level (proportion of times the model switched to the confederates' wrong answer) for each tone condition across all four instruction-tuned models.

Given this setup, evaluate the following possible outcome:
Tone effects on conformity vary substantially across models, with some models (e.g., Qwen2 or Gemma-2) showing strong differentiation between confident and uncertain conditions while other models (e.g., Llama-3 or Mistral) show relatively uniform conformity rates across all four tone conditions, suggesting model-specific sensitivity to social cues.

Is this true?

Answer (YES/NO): NO